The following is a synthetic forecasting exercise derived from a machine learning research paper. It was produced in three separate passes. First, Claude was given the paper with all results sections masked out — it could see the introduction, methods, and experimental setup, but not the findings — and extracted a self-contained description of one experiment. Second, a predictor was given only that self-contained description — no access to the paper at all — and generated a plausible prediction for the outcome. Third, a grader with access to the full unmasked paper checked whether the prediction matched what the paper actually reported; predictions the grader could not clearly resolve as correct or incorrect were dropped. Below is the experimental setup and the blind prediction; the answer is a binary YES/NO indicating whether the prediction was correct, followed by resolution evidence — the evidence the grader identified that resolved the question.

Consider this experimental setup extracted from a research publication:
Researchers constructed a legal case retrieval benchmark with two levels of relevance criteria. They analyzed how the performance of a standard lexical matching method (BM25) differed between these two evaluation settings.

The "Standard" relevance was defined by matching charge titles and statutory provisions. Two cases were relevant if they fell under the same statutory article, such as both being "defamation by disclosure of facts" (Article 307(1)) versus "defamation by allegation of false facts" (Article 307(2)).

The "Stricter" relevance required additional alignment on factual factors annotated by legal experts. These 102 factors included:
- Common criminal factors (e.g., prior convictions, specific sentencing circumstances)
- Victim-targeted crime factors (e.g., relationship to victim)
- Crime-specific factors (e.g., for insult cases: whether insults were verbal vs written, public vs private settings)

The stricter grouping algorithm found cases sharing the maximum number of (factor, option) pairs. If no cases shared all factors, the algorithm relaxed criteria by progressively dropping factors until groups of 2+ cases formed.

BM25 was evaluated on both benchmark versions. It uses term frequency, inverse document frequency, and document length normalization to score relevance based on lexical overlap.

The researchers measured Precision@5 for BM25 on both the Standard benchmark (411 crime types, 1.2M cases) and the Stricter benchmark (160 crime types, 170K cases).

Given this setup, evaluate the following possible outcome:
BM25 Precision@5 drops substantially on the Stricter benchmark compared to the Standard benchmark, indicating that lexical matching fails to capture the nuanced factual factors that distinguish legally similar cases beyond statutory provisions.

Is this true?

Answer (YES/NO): NO